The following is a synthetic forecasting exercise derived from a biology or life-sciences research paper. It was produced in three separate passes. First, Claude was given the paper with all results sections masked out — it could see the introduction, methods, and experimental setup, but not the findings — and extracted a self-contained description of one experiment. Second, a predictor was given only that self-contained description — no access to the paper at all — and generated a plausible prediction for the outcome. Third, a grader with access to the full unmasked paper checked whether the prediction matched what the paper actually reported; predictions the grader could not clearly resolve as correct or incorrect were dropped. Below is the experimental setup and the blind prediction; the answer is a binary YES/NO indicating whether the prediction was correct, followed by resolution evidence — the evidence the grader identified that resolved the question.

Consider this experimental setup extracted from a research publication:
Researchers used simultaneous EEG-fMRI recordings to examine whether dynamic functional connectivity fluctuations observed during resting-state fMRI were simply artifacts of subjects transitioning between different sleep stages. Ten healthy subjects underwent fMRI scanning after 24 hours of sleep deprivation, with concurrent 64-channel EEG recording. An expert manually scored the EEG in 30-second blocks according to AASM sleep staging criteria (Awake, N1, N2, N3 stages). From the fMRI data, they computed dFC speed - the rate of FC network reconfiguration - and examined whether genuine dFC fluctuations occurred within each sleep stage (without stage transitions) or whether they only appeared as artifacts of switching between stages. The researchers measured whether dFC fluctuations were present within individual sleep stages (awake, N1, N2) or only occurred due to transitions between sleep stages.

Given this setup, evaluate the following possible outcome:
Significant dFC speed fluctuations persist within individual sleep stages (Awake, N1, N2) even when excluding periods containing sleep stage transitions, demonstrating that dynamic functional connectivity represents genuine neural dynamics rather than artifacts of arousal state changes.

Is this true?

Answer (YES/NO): YES